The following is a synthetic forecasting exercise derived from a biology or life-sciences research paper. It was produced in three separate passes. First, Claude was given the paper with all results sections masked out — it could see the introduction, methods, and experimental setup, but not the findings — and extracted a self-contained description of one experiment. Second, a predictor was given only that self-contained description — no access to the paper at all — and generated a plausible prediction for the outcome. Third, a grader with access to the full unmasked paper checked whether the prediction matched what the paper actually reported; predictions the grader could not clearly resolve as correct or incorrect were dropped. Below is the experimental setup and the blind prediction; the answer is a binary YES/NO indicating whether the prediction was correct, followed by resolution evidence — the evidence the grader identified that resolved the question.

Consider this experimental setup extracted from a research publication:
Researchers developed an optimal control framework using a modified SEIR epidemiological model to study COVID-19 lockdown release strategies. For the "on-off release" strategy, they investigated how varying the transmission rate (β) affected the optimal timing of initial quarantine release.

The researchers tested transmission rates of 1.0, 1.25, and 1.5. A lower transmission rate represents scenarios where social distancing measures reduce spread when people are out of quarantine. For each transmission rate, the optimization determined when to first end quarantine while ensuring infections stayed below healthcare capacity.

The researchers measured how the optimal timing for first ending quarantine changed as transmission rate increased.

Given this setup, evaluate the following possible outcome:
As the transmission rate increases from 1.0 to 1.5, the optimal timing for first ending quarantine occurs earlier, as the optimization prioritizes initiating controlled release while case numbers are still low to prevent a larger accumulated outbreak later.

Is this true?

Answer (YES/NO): NO